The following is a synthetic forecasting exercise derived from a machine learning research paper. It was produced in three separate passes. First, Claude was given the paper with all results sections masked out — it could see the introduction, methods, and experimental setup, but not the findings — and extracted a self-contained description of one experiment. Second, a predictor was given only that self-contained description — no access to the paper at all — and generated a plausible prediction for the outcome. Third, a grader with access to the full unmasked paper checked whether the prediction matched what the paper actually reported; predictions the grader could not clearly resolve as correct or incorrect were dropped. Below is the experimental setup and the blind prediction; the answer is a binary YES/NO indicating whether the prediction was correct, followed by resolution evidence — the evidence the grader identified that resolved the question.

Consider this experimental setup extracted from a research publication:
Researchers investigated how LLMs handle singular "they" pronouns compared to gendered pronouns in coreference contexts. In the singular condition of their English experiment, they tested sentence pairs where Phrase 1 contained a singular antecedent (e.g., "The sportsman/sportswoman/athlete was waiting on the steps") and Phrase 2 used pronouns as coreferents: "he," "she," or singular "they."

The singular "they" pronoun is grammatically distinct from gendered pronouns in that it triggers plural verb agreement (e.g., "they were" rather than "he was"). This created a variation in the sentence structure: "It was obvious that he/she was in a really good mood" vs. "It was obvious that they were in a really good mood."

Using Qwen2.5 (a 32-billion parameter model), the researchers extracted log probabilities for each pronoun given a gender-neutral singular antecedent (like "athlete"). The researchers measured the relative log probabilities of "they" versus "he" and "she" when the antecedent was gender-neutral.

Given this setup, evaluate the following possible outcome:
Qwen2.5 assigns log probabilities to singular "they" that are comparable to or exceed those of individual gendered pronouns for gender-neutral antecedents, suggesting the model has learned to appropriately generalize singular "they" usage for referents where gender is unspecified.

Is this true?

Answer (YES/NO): NO